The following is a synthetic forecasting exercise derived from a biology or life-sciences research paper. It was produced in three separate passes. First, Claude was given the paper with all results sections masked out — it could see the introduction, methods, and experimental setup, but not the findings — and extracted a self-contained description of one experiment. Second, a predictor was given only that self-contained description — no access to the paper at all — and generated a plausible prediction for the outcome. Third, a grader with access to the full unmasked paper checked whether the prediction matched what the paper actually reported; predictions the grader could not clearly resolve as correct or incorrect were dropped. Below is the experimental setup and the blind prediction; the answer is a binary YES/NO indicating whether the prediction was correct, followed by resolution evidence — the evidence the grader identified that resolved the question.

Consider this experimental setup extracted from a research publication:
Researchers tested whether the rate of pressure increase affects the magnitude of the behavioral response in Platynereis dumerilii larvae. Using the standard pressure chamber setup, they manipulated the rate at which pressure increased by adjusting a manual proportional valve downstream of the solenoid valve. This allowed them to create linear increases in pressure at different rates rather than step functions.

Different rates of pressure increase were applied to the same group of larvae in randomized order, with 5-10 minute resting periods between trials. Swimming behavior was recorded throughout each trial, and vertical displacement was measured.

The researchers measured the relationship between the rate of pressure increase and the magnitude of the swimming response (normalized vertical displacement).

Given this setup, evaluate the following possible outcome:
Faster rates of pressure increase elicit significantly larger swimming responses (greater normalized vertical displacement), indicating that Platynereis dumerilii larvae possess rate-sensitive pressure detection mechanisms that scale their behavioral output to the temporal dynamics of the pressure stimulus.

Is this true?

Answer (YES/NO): NO